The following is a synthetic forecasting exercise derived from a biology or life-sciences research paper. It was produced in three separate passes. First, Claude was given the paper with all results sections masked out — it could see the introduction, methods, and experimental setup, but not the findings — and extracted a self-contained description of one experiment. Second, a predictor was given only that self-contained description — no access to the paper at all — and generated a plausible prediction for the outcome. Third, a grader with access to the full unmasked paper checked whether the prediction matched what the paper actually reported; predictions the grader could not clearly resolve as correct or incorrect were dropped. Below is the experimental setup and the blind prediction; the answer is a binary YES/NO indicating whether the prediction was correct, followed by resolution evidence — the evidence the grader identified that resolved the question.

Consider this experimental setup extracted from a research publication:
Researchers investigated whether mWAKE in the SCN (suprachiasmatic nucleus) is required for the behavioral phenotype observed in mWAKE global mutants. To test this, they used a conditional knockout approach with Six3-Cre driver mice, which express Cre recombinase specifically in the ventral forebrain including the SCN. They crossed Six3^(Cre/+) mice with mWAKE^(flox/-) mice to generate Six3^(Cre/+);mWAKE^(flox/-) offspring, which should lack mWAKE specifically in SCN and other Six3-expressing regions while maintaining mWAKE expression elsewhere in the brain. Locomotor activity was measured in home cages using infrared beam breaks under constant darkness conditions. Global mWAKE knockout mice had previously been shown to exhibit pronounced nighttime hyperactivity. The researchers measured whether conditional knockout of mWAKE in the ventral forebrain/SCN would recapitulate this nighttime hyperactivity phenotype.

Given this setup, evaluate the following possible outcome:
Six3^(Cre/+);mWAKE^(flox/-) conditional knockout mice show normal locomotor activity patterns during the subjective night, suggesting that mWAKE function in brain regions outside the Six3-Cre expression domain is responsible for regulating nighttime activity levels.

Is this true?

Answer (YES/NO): YES